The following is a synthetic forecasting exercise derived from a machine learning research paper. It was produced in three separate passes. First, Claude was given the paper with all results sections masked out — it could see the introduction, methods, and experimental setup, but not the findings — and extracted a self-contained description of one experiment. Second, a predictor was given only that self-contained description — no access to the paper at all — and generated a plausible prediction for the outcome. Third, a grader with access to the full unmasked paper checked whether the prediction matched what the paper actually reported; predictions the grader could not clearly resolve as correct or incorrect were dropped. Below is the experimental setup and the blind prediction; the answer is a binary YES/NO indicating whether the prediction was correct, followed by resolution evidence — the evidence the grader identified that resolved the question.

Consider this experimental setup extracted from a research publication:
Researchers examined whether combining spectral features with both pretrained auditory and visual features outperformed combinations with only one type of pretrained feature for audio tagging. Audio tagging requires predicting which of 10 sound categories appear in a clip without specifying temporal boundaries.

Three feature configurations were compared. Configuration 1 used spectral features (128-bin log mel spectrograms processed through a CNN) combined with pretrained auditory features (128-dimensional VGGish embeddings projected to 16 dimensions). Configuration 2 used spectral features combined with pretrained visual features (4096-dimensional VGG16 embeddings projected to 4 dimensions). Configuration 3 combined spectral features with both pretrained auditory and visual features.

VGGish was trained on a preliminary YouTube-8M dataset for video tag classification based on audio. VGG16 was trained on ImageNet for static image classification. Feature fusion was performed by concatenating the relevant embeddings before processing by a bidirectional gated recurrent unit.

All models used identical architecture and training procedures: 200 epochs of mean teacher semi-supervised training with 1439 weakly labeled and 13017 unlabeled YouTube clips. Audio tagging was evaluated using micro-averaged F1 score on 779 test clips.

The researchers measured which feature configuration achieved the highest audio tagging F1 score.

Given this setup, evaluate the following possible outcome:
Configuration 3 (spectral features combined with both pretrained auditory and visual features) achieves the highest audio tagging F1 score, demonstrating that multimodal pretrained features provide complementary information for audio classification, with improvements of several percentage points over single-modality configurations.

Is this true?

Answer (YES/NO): YES